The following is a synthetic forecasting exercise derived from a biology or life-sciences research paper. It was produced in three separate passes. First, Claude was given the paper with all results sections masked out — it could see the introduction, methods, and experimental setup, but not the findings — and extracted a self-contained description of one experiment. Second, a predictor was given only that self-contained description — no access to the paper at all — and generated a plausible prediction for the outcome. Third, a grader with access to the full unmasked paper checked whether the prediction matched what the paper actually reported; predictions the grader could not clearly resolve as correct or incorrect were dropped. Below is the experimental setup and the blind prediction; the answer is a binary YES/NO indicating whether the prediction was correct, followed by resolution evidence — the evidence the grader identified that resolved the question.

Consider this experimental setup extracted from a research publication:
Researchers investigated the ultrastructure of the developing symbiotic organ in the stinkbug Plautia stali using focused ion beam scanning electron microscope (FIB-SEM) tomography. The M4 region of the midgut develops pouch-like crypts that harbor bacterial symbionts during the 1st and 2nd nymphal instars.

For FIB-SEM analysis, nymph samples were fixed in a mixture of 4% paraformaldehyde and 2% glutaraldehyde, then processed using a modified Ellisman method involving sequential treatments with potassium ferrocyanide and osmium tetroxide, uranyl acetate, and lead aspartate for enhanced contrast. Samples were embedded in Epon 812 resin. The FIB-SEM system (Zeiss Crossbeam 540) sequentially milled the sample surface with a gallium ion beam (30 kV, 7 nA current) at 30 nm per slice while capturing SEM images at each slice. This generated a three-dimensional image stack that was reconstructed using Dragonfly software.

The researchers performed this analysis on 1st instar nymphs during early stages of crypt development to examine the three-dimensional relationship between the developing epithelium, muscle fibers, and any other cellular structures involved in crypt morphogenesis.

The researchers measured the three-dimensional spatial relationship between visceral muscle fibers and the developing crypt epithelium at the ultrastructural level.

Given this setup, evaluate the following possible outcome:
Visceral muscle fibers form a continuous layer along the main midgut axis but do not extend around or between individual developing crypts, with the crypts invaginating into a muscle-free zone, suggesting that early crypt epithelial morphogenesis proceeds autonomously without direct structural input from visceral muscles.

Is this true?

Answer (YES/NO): NO